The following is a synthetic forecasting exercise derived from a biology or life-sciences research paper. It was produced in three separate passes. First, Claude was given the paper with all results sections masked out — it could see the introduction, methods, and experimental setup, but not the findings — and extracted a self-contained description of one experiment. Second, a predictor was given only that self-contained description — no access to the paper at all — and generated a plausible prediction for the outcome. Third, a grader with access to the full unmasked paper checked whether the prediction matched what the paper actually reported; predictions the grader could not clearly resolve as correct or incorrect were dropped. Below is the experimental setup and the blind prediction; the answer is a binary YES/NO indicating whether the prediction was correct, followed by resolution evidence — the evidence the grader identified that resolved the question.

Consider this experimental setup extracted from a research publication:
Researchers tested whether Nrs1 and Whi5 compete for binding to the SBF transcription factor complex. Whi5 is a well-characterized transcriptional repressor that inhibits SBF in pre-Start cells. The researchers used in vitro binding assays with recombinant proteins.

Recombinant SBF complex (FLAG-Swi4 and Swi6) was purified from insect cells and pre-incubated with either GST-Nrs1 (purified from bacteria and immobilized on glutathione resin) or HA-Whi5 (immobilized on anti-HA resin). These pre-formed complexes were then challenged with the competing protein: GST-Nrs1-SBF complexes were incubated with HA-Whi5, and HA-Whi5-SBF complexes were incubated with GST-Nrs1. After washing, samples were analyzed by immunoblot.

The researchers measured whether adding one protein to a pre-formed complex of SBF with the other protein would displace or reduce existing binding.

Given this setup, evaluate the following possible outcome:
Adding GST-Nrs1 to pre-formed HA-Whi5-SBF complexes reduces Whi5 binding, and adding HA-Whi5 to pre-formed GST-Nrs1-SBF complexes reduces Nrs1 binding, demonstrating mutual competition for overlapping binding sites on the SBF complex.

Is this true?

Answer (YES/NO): NO